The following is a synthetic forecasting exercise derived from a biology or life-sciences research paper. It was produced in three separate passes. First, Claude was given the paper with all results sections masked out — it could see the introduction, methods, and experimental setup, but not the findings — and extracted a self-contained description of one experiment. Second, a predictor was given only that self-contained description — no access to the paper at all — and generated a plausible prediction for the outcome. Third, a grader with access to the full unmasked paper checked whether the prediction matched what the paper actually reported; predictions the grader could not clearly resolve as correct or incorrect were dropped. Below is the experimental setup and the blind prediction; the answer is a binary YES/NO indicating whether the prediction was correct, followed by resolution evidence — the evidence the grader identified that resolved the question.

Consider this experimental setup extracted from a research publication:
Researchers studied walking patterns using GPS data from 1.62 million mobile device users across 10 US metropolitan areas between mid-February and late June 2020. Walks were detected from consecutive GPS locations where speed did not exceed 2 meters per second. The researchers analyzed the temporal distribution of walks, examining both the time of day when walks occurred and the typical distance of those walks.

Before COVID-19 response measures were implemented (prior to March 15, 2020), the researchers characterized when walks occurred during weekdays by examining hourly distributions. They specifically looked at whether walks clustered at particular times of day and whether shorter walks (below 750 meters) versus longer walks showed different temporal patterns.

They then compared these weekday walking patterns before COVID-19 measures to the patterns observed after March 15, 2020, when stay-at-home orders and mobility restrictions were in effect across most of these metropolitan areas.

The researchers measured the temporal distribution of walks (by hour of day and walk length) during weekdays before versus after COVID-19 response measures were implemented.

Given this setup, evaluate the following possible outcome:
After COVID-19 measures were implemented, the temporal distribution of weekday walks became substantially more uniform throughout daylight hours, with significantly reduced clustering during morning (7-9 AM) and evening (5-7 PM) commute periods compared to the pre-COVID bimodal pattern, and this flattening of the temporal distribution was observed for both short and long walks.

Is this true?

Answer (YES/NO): NO